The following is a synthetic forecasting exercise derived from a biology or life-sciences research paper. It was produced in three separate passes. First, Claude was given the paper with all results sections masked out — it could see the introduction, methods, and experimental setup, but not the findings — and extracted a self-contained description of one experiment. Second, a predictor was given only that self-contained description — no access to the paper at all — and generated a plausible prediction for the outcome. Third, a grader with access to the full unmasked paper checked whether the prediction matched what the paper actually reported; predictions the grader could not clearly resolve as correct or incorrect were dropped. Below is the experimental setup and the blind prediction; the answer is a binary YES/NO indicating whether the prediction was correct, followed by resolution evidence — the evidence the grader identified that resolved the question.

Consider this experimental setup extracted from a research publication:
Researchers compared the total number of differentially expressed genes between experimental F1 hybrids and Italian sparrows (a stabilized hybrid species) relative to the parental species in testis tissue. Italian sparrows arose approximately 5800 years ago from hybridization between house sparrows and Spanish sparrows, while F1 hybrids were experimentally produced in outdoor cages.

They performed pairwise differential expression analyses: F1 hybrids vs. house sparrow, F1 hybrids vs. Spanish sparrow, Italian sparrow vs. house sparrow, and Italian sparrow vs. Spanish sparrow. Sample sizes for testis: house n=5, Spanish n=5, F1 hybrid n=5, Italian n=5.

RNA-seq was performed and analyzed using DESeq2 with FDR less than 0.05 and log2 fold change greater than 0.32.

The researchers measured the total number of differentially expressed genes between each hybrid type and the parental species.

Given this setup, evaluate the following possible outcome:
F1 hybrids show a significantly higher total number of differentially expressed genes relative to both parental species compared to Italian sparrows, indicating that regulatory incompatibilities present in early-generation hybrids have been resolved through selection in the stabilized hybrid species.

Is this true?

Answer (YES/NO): NO